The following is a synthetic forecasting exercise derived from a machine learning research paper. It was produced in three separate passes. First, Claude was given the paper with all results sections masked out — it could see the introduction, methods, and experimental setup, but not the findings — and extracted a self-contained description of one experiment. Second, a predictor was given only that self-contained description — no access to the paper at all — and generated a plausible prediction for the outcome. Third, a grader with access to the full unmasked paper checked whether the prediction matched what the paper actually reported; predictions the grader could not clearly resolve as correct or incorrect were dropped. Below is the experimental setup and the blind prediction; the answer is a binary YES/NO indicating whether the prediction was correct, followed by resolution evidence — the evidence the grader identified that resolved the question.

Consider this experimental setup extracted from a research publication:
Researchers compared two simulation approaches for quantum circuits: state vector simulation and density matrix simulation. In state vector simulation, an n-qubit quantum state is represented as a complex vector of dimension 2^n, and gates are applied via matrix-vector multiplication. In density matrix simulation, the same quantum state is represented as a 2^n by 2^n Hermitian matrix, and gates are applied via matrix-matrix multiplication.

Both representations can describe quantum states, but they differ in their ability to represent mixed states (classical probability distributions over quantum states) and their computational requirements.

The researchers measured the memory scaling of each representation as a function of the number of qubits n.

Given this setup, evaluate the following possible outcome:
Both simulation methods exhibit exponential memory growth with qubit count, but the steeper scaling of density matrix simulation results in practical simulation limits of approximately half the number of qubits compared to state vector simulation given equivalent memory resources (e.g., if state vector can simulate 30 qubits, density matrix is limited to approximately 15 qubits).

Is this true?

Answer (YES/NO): YES